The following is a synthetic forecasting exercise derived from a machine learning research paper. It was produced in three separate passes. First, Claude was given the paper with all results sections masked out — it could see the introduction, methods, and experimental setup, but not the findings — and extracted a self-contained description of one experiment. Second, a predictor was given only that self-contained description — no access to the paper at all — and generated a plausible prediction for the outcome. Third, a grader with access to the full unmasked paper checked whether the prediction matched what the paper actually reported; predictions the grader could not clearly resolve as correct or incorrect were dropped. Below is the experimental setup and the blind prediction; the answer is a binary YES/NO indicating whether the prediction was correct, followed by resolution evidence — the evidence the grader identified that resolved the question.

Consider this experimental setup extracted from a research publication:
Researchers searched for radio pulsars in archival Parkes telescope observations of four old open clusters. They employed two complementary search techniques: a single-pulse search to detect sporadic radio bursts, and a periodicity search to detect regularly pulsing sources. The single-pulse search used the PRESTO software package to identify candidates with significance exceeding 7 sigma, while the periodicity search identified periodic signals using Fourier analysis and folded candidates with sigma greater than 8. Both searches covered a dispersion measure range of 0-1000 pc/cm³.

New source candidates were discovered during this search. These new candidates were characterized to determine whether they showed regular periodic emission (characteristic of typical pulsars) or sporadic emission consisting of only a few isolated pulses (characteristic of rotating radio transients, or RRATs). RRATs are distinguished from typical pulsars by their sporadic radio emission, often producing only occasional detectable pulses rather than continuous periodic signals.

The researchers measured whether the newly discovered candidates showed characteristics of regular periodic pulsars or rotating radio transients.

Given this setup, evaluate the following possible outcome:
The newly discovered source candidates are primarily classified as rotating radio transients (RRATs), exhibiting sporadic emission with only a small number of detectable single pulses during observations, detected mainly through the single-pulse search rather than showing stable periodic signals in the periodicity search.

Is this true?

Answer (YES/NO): YES